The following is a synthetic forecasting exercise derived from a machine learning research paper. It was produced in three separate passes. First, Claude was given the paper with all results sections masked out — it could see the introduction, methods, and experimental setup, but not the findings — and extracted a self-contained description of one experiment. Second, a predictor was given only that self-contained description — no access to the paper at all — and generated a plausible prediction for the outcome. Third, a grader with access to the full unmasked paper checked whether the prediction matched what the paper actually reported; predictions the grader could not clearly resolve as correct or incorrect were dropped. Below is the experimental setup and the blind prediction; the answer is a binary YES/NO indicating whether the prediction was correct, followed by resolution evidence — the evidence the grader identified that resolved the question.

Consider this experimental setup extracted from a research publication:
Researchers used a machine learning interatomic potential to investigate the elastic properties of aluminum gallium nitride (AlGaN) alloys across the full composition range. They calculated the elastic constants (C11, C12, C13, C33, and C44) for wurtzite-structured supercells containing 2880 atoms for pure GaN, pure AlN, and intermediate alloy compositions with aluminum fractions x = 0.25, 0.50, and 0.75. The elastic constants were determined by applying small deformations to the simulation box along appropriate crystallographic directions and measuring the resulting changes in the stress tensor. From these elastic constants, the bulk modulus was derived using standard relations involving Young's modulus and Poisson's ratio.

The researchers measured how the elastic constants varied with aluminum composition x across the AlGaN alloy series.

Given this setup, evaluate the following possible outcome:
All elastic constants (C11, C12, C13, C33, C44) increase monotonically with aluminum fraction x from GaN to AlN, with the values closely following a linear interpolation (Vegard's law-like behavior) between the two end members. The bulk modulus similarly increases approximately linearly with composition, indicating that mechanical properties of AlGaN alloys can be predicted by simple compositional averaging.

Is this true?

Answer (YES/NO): NO